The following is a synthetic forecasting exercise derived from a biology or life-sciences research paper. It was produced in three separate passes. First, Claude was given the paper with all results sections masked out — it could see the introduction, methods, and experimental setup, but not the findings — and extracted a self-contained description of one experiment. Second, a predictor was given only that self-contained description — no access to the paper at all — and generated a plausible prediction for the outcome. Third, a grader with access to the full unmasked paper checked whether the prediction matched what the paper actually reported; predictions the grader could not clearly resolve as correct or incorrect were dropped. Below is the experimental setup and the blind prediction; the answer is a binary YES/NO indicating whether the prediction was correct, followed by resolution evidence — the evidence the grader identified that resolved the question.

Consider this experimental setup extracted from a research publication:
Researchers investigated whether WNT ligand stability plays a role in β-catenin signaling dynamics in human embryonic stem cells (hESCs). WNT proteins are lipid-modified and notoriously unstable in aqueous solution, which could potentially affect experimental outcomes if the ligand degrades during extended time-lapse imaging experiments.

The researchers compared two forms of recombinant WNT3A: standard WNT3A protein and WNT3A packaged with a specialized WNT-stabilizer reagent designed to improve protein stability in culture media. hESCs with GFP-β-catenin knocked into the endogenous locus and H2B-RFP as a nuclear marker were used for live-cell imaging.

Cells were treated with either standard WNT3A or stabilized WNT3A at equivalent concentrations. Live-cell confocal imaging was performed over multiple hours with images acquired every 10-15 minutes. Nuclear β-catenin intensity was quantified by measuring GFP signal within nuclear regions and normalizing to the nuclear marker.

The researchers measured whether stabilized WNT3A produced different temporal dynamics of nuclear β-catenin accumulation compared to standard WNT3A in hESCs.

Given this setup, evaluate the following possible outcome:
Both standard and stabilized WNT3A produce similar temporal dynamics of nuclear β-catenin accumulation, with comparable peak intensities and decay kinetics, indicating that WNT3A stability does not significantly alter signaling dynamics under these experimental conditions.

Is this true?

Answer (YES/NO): YES